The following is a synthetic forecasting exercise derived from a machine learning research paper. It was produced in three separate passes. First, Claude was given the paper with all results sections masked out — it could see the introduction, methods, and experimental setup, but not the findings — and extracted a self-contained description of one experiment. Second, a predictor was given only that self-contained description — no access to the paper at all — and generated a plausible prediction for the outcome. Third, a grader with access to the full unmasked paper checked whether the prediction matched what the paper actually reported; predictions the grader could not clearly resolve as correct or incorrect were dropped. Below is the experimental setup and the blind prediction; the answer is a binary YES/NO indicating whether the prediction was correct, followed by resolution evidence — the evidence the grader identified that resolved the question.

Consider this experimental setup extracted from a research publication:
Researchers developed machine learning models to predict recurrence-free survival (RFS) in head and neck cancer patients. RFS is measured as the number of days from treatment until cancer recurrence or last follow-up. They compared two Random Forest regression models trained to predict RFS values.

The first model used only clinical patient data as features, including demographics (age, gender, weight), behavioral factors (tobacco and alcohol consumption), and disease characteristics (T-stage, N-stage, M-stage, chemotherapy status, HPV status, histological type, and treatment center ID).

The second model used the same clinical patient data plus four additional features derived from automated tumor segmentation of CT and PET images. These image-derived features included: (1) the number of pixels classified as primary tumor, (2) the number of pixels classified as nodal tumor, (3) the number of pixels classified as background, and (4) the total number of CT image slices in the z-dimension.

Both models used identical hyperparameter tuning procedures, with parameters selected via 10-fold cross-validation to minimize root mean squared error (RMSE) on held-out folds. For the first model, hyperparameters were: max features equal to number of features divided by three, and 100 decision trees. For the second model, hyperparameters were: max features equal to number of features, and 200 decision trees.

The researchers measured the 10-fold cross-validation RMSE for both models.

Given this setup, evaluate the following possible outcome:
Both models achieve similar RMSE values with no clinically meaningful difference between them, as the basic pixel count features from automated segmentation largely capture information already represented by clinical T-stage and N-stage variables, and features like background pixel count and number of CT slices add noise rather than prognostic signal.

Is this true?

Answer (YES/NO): NO